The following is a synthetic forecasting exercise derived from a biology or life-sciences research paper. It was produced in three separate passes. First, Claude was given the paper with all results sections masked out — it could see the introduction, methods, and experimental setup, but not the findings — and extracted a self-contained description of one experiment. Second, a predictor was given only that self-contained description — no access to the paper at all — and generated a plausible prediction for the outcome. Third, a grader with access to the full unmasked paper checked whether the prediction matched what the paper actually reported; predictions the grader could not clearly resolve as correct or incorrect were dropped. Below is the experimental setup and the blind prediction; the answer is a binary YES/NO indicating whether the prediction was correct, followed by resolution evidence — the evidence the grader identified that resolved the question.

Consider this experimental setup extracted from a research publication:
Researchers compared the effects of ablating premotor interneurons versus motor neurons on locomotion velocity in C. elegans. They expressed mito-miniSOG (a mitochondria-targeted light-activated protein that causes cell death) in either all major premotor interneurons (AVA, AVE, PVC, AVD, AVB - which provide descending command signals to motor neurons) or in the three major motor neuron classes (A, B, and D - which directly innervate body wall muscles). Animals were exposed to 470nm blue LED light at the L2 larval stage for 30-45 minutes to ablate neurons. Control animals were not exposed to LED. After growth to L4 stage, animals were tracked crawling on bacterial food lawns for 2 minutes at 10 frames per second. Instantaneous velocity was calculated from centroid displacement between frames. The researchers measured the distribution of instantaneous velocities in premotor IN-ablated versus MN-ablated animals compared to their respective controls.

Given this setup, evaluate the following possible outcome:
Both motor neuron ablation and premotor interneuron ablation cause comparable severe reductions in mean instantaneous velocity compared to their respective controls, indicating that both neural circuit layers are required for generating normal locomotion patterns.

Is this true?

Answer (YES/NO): NO